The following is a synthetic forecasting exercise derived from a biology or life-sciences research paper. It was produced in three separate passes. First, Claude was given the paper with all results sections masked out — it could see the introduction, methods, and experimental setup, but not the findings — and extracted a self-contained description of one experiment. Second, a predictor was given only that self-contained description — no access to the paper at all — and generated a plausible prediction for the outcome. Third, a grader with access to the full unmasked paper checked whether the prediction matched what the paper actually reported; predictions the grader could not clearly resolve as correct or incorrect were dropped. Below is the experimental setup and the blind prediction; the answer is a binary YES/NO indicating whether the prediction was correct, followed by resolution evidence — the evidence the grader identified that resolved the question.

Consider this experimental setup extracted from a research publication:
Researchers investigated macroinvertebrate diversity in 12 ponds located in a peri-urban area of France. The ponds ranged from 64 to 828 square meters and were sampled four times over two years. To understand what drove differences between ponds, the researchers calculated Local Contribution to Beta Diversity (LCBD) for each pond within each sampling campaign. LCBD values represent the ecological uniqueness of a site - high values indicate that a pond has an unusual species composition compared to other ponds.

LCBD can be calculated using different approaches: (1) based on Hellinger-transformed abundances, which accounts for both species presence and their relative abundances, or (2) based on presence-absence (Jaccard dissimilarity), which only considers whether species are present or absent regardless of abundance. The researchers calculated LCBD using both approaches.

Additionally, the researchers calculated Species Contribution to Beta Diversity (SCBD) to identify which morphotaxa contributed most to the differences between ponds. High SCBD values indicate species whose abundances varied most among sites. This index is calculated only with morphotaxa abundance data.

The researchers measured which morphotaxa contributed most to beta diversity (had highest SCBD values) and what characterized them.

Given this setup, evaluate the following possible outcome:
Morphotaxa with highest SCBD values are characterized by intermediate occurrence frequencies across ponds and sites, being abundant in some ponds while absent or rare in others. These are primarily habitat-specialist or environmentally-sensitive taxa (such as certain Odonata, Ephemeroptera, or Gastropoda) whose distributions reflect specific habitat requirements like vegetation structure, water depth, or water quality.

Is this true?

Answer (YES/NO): NO